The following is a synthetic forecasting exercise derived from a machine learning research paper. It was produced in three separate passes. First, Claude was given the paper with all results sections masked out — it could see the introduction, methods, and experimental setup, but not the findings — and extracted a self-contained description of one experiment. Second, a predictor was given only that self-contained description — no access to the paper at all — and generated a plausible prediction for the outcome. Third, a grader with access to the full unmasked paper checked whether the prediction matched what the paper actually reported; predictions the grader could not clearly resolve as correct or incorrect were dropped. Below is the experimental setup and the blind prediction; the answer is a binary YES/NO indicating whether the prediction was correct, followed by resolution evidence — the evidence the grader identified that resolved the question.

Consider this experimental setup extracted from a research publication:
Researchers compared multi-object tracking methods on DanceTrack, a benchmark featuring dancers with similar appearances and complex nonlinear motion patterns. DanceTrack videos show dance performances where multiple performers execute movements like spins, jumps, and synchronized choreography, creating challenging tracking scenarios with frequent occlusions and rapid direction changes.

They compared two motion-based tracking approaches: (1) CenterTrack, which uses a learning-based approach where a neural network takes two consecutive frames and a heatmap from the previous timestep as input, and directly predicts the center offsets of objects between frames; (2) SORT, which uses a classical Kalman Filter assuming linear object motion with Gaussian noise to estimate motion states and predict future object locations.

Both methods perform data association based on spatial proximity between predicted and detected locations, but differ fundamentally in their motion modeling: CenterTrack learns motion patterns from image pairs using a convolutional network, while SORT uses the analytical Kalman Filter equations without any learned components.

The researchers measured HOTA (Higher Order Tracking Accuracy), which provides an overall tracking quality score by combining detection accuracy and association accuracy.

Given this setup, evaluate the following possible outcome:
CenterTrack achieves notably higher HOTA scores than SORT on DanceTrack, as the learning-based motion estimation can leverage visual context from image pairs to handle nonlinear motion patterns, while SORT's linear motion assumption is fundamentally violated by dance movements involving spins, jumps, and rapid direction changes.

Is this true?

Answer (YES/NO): NO